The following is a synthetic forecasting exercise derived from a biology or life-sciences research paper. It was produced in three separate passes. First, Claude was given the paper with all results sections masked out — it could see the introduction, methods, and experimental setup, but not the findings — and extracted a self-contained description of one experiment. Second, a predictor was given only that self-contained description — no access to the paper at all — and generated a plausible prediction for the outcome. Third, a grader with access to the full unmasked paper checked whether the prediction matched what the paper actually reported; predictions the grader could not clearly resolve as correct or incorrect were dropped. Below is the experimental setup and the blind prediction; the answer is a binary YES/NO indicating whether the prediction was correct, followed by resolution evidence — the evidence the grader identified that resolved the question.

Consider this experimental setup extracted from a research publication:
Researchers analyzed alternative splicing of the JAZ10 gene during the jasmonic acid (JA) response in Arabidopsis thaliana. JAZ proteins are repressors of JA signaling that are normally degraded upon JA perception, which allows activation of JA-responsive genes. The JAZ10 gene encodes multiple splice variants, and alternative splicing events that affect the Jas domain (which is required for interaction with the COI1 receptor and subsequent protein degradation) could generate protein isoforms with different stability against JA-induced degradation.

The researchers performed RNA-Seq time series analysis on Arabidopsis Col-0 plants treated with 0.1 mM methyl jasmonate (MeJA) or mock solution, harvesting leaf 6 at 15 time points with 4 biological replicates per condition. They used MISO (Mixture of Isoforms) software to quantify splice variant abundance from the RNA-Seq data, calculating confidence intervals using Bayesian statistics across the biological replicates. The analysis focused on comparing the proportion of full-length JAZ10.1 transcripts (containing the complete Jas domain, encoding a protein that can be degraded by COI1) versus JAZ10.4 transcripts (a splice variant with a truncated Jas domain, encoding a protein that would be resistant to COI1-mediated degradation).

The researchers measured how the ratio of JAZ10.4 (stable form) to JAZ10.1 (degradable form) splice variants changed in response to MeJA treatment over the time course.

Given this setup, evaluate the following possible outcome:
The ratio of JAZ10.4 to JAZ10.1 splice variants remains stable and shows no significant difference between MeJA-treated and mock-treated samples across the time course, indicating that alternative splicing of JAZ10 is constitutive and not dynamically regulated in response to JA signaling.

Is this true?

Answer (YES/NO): NO